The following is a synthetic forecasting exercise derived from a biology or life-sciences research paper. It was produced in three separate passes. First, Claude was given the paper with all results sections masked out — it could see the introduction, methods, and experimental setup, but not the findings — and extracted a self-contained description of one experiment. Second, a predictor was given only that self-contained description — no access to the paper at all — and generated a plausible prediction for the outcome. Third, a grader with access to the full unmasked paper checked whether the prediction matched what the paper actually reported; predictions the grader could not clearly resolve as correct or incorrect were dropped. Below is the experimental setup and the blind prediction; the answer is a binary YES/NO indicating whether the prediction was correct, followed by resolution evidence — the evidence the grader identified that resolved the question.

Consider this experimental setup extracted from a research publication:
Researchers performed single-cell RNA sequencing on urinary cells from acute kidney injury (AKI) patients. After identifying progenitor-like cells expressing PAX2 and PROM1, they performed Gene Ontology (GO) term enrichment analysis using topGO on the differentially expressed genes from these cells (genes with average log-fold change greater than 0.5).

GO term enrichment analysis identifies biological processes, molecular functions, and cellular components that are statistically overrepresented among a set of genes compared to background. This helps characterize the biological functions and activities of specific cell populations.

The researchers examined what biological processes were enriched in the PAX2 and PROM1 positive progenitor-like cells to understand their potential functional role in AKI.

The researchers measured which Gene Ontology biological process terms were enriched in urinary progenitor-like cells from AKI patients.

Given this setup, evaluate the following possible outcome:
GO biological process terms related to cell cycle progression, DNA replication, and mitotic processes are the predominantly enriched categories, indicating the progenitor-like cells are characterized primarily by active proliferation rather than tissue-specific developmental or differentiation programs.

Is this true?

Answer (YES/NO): NO